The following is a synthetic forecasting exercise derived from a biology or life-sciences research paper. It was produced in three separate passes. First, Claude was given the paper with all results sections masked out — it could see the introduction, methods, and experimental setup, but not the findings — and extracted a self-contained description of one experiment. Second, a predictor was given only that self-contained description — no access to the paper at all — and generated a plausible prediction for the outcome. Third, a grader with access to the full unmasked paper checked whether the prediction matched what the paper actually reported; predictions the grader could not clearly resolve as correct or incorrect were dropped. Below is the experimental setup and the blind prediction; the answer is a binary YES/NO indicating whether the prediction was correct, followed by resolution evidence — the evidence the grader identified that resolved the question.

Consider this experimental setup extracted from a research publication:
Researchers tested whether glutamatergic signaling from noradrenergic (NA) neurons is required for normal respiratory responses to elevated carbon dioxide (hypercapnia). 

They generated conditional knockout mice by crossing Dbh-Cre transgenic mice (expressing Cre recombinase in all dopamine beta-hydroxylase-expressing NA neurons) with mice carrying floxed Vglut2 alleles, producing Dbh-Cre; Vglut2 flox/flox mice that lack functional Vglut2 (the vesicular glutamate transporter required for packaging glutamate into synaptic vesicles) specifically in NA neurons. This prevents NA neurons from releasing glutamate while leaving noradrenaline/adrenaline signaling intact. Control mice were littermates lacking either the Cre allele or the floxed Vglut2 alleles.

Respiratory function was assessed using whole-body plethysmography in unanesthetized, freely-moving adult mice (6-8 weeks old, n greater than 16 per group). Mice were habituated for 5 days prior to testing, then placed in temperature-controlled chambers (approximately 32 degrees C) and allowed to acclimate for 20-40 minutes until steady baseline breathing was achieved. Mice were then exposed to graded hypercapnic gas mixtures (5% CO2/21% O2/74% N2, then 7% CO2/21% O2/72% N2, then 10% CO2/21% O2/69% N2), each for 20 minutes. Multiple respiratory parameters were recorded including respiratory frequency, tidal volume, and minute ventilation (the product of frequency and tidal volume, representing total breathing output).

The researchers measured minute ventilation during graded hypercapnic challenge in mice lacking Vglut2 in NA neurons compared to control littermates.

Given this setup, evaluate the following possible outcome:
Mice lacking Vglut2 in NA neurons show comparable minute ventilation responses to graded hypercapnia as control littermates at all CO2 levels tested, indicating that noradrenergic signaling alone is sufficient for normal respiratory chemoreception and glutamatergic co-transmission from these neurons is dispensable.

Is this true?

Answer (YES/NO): YES